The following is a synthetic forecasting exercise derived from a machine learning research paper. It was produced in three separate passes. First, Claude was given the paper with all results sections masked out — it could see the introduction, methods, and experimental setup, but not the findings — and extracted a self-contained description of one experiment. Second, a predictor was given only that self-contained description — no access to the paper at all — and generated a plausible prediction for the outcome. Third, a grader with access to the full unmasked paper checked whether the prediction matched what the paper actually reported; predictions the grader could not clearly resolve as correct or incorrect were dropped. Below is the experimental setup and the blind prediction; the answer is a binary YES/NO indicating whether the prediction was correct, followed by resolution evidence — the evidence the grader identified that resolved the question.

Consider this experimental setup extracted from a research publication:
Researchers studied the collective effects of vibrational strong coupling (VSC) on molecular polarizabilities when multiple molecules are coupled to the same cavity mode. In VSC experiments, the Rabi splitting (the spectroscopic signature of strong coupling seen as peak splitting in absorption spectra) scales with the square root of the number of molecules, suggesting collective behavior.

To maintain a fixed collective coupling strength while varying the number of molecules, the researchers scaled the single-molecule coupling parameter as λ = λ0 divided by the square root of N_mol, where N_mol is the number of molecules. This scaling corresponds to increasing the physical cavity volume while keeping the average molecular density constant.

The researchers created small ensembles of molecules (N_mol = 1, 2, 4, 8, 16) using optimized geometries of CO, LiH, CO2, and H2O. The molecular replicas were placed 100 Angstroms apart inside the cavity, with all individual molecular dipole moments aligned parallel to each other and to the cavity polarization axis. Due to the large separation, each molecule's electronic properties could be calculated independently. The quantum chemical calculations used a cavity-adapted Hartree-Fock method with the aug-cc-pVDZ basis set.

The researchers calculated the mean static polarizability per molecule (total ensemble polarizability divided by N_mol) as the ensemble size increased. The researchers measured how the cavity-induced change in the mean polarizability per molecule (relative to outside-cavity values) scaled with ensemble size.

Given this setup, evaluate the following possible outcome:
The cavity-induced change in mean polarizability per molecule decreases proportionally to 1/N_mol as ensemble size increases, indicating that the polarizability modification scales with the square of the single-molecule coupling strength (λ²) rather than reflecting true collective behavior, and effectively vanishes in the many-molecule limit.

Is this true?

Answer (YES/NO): NO